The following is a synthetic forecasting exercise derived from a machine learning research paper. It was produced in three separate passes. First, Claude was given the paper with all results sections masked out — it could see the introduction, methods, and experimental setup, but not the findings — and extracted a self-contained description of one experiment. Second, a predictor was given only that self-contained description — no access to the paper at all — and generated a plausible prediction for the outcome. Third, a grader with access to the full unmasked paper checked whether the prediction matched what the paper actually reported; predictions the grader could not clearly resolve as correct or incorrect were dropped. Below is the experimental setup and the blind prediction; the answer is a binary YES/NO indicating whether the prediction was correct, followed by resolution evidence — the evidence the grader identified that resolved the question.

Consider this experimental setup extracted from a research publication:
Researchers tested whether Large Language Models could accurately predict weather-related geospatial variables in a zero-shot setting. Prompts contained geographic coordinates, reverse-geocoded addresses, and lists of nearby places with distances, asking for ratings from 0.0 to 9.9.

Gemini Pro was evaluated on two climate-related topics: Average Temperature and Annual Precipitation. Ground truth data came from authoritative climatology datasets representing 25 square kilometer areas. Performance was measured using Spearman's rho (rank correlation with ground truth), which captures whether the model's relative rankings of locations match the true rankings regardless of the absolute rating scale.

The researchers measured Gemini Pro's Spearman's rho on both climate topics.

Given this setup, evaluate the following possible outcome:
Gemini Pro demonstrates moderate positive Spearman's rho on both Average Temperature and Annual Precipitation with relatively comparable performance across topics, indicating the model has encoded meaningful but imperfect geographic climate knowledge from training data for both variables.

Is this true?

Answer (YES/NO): NO